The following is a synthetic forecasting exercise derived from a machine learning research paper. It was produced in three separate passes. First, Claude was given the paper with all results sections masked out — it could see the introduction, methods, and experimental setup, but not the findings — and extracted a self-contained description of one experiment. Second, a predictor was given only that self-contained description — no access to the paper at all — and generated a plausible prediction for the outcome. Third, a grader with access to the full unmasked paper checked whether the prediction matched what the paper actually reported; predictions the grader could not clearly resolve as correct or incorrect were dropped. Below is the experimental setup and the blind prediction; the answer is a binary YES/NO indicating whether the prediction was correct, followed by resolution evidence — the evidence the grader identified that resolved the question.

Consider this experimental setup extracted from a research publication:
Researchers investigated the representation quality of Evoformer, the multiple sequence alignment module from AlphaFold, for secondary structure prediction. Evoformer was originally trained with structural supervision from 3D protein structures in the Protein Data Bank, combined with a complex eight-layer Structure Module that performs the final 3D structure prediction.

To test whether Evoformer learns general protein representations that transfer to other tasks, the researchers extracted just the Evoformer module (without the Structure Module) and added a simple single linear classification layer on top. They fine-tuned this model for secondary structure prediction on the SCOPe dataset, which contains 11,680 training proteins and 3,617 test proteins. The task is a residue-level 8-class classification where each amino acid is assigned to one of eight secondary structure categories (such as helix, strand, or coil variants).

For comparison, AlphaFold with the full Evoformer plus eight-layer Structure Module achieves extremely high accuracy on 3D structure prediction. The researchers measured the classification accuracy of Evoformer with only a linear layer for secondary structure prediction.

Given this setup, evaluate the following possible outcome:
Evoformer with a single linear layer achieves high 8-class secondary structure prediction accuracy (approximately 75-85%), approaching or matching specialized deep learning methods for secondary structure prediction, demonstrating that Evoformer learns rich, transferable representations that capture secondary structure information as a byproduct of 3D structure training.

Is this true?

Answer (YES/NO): NO